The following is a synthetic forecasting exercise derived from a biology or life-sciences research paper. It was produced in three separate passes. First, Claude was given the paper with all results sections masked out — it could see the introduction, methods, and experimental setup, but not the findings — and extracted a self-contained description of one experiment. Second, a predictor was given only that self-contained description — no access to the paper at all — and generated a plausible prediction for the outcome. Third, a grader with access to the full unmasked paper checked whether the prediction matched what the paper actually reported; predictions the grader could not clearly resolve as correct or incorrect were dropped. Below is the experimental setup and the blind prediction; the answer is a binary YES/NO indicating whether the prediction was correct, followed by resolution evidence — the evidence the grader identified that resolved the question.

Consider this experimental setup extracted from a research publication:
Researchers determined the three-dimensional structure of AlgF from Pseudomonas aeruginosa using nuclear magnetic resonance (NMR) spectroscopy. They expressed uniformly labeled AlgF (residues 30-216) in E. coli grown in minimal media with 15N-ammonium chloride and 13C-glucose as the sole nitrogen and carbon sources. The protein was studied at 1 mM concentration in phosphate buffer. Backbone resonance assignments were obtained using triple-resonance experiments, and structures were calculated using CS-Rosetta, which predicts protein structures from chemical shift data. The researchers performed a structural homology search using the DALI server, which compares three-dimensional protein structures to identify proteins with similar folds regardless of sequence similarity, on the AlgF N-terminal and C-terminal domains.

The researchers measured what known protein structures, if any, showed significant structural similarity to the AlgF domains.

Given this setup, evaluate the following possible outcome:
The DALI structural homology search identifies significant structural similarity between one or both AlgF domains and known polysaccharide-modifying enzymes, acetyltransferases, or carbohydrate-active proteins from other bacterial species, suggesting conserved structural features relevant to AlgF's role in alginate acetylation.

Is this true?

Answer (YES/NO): NO